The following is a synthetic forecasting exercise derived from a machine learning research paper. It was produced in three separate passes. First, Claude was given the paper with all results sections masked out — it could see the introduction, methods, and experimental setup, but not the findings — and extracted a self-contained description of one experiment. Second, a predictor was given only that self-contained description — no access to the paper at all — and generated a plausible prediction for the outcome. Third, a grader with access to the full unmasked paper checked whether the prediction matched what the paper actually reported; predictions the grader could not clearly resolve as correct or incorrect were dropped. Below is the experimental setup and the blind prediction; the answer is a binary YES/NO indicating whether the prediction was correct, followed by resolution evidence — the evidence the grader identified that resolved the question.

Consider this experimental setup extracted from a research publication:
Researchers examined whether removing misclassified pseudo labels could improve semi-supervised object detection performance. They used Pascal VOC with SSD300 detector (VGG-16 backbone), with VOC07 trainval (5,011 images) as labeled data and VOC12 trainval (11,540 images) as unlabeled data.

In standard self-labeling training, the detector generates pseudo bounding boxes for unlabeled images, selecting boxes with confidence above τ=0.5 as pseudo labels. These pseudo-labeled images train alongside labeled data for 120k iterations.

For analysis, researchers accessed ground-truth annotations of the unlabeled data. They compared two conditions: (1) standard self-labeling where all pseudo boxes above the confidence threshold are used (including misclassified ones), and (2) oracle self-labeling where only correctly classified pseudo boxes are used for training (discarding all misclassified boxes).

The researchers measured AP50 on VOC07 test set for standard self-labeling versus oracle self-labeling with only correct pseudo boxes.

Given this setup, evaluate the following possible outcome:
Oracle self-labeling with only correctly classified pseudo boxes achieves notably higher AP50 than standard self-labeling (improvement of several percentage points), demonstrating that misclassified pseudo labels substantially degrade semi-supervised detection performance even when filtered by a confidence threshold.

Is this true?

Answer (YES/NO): NO